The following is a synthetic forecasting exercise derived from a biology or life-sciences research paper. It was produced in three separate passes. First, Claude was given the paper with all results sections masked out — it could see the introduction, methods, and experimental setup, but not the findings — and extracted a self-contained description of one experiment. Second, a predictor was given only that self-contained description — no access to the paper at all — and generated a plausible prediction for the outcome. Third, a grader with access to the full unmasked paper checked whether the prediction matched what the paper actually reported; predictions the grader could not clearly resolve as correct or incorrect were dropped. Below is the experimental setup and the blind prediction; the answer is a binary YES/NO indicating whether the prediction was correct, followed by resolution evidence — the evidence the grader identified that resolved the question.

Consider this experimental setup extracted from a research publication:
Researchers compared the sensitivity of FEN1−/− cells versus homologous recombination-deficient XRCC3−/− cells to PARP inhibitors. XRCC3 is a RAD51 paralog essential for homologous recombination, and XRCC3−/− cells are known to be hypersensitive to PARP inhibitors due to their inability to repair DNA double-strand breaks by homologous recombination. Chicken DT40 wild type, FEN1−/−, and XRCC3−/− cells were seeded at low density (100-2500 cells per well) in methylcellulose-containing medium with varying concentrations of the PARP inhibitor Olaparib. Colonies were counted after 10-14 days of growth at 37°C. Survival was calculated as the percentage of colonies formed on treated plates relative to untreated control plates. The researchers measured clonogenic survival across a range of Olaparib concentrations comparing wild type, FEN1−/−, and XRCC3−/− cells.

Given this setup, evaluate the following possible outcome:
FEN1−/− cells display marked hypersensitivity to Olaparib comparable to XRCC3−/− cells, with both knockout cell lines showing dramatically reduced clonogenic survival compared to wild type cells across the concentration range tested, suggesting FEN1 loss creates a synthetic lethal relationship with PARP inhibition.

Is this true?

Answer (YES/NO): NO